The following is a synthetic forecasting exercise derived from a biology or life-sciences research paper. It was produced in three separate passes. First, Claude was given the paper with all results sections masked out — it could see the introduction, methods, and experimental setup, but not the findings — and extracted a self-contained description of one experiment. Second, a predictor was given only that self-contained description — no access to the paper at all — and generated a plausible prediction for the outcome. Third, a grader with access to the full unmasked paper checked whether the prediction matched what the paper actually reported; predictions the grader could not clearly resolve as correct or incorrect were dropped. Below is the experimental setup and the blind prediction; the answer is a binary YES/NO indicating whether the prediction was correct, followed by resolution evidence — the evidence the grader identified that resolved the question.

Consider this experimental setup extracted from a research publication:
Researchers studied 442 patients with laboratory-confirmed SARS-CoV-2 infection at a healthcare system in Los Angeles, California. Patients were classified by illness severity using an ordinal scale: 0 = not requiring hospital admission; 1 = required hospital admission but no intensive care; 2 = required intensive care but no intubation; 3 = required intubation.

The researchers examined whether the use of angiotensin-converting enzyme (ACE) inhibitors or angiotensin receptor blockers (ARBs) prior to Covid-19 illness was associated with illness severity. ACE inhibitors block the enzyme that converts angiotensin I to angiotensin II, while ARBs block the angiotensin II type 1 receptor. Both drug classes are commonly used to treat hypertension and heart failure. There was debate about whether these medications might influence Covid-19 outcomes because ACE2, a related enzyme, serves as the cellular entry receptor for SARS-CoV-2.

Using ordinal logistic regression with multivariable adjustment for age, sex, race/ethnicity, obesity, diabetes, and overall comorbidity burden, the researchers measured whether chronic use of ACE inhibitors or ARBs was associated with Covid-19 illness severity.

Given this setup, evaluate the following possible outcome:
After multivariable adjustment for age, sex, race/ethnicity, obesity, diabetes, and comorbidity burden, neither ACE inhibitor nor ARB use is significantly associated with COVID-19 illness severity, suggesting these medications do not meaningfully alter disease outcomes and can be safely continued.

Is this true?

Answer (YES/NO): YES